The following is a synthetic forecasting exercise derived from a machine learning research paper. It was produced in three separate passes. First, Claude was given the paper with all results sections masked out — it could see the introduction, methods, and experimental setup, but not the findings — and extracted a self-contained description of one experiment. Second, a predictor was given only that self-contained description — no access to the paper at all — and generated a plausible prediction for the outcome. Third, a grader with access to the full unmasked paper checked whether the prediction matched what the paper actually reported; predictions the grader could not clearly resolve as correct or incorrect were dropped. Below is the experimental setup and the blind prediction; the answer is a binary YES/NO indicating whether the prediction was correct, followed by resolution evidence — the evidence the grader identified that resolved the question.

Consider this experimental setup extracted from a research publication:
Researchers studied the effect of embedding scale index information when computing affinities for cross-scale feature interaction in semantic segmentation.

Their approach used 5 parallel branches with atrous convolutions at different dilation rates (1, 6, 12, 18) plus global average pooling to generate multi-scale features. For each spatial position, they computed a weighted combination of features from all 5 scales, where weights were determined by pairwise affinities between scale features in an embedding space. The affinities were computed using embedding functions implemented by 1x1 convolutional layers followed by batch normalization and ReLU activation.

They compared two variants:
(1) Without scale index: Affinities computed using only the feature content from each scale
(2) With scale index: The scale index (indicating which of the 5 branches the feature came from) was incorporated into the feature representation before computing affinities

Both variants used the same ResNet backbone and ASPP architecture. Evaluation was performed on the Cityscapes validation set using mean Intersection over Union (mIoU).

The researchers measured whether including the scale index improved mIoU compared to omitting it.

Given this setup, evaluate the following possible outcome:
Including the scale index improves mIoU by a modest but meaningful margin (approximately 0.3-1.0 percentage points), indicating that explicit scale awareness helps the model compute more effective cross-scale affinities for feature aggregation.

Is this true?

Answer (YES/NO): YES